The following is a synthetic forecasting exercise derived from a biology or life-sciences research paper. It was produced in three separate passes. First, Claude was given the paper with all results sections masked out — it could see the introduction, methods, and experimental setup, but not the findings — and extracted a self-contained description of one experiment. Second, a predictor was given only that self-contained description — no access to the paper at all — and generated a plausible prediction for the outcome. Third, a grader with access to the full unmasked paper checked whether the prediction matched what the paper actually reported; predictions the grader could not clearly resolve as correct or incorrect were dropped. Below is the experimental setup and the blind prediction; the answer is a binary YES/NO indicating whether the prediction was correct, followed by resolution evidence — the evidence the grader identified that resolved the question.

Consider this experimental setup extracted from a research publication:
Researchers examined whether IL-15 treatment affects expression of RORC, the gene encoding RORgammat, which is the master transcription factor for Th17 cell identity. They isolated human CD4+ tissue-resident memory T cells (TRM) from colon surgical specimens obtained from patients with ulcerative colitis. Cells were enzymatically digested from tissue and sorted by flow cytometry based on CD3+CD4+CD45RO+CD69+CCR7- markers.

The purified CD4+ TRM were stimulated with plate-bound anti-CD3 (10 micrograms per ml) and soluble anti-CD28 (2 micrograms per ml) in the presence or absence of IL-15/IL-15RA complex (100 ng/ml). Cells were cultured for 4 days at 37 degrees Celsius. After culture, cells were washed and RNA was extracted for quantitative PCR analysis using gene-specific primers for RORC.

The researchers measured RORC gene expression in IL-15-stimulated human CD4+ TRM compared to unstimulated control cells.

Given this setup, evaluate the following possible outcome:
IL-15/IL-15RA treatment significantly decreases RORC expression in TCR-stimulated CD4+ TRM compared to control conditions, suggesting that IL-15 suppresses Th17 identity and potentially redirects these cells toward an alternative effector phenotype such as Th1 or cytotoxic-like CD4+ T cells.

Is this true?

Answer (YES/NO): NO